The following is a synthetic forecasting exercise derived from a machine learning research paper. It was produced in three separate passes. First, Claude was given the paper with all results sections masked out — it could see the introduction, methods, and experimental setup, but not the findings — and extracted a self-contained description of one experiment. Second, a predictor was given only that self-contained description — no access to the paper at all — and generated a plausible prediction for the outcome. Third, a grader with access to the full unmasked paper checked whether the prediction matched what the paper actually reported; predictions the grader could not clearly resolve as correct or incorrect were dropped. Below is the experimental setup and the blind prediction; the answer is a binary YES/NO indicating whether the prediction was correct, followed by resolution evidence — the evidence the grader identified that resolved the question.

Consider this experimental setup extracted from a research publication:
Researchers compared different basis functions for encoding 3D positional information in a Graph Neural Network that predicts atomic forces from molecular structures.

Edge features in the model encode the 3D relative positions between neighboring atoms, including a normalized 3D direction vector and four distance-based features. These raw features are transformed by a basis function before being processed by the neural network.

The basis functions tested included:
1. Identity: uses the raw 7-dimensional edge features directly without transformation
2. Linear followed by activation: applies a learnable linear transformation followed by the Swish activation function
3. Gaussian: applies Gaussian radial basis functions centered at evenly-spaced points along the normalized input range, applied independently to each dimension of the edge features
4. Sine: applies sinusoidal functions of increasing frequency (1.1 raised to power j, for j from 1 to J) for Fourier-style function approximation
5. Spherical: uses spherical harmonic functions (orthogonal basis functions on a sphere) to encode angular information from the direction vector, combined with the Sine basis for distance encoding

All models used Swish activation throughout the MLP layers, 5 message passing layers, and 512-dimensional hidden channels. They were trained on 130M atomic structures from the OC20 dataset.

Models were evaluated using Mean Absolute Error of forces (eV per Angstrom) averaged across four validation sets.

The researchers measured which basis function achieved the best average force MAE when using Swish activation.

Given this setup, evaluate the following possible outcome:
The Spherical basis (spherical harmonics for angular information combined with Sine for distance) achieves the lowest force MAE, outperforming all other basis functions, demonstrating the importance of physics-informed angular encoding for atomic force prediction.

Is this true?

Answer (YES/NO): YES